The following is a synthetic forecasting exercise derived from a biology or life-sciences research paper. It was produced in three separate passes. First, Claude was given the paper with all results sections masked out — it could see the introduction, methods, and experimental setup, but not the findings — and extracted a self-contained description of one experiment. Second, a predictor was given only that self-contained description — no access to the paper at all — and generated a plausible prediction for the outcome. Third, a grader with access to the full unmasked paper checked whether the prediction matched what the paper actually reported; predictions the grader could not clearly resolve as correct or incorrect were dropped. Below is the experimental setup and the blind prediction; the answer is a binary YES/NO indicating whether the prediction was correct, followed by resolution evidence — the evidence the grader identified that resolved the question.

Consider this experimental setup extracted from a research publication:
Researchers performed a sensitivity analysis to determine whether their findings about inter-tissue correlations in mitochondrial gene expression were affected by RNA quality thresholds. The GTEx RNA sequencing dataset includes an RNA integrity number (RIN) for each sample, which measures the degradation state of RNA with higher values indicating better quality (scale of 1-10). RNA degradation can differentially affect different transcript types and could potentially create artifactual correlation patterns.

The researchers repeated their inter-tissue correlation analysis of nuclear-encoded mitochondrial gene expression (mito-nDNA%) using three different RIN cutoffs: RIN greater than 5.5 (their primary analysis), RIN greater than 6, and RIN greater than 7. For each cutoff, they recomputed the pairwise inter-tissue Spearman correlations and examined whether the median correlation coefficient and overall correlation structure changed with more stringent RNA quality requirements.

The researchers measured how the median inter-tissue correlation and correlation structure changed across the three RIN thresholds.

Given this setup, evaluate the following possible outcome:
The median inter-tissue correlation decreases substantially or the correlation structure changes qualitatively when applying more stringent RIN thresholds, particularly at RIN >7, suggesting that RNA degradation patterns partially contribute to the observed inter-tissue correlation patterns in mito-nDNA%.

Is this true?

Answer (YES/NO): NO